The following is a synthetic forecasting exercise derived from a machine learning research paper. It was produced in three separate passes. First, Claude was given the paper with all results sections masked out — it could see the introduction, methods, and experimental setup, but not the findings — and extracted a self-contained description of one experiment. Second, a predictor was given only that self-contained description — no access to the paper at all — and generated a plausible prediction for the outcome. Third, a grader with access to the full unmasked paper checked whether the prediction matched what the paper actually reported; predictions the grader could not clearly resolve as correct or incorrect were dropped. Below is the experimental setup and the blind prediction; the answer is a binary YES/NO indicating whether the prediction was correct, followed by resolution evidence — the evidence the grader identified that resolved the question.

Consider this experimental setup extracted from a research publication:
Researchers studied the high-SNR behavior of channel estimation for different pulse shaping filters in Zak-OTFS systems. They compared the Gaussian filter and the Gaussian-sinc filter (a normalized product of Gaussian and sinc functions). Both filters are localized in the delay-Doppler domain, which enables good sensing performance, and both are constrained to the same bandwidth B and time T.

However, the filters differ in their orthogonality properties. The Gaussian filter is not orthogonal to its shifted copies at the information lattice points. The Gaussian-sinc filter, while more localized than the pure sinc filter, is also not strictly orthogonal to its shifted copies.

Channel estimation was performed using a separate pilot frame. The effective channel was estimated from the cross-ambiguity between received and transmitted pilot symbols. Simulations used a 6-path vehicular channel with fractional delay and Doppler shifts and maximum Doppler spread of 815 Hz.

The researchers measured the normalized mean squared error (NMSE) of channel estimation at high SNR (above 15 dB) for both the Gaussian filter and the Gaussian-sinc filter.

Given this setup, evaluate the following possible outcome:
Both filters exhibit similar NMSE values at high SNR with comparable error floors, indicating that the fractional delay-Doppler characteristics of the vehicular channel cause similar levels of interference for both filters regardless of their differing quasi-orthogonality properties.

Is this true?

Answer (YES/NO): NO